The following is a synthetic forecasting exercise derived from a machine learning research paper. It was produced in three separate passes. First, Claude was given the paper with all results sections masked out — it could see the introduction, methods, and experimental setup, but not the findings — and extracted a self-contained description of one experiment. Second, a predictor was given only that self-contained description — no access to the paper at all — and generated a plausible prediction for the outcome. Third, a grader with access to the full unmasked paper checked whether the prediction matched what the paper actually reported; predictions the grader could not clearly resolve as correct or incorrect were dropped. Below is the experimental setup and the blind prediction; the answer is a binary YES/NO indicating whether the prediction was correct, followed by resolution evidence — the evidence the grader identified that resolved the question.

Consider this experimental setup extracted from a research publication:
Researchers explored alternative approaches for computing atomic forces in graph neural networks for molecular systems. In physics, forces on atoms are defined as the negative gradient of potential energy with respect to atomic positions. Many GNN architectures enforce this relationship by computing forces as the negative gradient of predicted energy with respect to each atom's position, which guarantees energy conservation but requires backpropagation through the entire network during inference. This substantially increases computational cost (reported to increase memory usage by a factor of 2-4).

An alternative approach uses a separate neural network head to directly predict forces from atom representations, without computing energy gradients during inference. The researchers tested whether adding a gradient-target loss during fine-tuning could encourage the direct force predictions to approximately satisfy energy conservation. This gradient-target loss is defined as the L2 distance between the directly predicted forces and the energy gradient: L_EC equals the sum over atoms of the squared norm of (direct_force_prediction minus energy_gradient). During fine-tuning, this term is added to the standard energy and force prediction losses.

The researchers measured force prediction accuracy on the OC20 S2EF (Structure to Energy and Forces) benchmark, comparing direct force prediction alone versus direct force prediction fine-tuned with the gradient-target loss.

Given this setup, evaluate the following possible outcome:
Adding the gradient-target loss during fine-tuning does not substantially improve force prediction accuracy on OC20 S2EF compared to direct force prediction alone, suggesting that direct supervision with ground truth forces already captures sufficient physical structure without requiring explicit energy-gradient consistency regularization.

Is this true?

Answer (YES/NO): YES